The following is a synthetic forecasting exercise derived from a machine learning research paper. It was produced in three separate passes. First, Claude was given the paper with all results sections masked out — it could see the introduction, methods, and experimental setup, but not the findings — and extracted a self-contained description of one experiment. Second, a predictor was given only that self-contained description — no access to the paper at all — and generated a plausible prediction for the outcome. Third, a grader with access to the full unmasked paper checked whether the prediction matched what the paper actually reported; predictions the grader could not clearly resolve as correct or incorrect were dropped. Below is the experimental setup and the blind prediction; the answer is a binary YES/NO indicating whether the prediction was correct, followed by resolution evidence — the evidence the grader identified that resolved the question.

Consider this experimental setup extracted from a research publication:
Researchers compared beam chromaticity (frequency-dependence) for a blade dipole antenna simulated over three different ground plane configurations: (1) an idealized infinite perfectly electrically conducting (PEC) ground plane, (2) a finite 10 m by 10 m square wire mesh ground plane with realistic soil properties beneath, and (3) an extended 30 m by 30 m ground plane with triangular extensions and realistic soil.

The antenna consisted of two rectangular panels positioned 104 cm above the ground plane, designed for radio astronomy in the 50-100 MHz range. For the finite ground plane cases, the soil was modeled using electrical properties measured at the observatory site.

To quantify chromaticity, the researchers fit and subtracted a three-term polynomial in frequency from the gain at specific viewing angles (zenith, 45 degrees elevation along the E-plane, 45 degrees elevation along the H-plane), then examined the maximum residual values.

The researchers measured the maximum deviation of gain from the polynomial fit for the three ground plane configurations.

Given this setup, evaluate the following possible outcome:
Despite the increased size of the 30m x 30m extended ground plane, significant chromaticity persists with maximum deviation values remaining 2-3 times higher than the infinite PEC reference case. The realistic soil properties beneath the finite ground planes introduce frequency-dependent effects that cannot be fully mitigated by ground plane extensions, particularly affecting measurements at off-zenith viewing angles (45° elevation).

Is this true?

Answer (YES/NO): NO